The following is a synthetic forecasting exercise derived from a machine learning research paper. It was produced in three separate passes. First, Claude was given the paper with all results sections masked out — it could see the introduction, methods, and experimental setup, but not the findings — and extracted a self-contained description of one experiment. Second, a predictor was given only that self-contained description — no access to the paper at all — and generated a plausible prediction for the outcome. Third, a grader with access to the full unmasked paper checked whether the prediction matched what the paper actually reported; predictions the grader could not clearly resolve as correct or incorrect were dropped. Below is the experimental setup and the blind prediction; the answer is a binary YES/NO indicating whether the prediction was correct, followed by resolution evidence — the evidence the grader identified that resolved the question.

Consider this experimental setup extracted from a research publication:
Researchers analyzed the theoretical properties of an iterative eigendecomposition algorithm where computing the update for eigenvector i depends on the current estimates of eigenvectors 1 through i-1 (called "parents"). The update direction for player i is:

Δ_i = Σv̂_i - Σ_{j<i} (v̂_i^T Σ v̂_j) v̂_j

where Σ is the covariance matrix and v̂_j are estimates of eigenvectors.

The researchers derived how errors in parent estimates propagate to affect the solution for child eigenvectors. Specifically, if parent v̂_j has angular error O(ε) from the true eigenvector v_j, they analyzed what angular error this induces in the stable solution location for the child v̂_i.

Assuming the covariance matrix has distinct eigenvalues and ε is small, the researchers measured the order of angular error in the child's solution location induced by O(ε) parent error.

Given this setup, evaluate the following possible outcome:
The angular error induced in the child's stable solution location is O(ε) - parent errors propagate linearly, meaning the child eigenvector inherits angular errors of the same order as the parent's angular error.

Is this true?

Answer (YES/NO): YES